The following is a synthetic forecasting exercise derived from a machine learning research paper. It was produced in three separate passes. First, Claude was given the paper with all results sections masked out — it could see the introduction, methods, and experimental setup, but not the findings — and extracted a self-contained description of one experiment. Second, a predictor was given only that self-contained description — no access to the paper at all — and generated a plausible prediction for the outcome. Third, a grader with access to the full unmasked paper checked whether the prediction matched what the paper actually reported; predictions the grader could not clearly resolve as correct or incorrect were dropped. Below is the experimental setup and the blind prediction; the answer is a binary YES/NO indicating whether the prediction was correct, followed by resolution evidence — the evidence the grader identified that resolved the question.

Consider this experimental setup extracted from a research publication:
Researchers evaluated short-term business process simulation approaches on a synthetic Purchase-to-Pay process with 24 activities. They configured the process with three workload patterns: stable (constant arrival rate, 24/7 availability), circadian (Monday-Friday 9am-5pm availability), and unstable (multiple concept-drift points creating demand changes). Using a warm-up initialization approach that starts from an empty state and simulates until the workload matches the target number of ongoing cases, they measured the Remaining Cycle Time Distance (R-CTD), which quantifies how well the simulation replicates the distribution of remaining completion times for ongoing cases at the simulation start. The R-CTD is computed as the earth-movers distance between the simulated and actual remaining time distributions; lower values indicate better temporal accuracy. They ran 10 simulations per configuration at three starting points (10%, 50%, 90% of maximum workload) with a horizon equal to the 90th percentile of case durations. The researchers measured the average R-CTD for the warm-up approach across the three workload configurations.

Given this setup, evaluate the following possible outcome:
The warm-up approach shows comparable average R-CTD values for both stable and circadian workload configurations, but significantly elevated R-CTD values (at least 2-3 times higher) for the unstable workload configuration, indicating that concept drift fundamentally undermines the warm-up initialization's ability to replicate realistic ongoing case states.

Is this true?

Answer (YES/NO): NO